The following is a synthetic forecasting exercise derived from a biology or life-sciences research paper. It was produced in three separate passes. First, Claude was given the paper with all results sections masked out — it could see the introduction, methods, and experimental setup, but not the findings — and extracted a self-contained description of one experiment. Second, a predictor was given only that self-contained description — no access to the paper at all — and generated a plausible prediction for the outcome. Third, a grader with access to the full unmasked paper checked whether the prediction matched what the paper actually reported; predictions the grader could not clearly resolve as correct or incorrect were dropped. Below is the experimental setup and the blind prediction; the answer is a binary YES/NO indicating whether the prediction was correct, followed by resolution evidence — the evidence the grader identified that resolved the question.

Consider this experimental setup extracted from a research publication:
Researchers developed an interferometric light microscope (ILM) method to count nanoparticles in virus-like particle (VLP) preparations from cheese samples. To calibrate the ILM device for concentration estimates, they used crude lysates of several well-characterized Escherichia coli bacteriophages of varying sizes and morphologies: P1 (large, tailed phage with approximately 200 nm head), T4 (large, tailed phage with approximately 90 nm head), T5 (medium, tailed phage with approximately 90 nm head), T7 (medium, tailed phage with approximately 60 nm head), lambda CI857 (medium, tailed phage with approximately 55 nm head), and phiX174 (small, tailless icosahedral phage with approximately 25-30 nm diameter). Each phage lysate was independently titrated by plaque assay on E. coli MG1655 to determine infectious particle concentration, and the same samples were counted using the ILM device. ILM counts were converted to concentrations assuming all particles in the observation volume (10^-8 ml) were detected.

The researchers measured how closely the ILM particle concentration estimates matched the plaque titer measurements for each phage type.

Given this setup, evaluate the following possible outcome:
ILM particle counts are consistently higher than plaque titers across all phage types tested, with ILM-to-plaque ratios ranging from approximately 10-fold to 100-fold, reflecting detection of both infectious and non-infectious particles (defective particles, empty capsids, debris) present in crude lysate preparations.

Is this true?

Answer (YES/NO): NO